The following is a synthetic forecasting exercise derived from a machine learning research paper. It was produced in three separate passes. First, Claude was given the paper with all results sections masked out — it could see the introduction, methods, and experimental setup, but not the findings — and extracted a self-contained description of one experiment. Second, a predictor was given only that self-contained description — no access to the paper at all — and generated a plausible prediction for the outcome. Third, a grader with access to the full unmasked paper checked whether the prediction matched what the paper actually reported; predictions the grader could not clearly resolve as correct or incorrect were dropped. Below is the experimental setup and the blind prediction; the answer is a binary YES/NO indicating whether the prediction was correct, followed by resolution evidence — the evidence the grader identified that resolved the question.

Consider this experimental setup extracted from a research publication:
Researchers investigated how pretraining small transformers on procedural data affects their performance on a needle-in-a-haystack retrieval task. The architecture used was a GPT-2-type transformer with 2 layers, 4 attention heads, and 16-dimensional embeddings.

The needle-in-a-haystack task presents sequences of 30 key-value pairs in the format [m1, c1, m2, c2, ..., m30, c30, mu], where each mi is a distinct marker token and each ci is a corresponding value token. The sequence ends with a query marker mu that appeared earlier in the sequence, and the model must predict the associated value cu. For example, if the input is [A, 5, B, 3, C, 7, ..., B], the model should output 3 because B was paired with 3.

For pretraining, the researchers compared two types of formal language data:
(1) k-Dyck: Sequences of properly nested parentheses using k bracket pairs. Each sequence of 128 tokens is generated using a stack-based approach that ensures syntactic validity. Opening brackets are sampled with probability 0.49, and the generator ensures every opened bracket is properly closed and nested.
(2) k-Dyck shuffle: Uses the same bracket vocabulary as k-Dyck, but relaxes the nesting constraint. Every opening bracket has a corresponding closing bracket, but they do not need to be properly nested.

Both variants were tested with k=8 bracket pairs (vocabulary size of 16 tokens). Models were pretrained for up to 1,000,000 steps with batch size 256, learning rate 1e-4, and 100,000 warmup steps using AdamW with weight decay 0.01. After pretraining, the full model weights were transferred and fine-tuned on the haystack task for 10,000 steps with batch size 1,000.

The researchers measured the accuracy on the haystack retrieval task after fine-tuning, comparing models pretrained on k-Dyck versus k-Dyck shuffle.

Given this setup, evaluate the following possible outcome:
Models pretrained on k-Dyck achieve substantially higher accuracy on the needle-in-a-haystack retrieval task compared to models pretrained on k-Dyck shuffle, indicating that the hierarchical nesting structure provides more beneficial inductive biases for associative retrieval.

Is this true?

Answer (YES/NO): YES